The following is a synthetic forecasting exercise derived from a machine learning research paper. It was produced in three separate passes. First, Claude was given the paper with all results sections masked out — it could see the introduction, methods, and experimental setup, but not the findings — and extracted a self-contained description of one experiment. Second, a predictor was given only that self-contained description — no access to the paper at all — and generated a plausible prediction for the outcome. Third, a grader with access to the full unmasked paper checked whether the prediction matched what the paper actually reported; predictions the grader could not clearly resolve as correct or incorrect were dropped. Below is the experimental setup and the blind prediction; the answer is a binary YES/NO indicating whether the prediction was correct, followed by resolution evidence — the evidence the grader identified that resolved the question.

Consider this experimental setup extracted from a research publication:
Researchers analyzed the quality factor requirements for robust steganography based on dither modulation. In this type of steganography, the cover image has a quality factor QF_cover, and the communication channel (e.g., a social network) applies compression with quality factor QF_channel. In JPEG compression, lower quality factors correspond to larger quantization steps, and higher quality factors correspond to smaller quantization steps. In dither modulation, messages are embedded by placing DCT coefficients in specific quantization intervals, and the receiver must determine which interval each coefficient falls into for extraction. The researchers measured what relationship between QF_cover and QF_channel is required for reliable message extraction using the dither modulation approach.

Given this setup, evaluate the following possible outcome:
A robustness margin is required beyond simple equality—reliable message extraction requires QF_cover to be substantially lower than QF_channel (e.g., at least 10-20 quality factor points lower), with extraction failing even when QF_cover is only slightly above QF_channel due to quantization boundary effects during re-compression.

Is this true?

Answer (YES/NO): NO